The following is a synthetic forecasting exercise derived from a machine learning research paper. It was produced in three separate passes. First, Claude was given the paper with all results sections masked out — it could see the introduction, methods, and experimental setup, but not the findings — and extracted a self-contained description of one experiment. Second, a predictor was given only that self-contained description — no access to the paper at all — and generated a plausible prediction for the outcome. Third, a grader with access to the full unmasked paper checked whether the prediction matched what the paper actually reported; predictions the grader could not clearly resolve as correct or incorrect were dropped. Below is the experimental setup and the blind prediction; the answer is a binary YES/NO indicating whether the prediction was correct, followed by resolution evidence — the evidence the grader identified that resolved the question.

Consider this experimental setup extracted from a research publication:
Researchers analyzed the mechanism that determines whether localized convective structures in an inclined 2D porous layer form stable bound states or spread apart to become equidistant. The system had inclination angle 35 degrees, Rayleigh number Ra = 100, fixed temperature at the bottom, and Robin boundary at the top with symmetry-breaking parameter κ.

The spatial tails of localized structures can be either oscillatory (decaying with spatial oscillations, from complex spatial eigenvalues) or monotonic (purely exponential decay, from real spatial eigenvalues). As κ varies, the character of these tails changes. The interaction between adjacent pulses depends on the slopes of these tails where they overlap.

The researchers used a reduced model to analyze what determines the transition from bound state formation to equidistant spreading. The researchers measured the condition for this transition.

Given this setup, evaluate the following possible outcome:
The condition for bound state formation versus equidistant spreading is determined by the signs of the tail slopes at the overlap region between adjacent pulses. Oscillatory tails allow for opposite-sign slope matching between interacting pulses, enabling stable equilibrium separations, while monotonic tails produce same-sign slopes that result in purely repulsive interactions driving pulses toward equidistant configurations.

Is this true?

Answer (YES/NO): NO